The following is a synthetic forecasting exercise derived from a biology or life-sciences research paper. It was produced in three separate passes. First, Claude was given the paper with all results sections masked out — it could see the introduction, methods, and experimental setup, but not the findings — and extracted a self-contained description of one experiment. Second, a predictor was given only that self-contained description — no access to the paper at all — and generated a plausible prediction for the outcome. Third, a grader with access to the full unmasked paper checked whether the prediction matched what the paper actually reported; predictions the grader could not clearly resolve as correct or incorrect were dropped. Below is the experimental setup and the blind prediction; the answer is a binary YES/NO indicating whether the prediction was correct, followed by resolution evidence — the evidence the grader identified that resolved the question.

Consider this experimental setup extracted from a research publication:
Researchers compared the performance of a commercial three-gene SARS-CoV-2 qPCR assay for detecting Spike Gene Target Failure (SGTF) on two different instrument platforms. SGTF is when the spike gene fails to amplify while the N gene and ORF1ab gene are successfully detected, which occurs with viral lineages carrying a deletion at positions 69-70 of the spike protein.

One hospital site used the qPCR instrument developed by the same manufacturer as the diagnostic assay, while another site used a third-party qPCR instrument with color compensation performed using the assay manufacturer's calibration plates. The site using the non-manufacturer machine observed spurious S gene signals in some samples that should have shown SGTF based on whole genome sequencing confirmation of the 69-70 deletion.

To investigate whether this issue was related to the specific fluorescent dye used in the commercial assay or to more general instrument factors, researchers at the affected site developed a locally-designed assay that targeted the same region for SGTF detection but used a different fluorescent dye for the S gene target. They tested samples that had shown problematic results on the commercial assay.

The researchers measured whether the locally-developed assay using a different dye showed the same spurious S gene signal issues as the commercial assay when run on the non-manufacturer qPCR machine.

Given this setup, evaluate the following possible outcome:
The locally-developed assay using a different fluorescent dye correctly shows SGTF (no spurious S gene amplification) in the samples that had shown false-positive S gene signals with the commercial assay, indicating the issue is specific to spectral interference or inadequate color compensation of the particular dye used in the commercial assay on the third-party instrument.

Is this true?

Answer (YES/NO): YES